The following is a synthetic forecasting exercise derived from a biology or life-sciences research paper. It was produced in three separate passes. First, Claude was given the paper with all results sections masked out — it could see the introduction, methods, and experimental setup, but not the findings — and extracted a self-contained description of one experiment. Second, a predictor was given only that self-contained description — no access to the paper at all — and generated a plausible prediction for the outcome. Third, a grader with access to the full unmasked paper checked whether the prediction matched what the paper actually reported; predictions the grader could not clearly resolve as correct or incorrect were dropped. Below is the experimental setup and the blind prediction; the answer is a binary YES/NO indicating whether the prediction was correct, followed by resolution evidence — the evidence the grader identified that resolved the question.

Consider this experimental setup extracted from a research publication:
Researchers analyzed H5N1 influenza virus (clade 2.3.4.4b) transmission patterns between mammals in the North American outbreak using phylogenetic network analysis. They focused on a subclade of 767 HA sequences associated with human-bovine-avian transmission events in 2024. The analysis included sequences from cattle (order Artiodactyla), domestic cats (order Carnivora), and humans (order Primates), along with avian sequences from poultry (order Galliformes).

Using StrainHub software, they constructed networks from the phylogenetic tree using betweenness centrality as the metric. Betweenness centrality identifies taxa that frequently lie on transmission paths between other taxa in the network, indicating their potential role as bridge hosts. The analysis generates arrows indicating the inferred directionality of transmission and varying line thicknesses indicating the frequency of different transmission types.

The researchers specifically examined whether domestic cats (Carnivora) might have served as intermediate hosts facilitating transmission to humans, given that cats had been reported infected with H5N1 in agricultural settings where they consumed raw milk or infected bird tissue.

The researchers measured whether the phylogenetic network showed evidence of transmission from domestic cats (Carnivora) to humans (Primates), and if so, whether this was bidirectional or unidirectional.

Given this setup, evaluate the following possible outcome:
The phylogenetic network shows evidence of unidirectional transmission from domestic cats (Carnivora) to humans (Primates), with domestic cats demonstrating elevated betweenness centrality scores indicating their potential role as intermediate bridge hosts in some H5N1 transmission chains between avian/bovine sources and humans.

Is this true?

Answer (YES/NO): NO